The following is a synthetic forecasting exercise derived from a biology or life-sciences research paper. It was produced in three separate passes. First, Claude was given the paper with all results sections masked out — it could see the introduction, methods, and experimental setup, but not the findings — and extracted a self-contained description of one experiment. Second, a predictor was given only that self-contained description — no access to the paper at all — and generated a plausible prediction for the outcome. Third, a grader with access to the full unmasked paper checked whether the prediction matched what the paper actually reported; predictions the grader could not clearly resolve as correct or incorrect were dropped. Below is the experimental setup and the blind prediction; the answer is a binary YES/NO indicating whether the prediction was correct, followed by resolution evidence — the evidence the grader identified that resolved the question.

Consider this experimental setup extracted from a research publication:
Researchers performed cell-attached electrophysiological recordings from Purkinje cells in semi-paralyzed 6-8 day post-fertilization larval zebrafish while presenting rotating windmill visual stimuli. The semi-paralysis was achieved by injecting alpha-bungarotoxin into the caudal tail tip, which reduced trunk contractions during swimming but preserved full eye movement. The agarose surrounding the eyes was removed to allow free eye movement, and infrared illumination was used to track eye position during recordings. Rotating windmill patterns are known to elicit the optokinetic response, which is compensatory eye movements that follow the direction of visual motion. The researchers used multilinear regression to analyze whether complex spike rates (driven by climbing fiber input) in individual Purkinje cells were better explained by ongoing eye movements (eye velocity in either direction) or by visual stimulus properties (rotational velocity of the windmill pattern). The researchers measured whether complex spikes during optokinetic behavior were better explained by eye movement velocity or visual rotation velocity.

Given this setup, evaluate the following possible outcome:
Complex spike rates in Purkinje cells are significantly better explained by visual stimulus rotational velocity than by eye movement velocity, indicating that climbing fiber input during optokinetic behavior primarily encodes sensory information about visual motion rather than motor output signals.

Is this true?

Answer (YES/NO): YES